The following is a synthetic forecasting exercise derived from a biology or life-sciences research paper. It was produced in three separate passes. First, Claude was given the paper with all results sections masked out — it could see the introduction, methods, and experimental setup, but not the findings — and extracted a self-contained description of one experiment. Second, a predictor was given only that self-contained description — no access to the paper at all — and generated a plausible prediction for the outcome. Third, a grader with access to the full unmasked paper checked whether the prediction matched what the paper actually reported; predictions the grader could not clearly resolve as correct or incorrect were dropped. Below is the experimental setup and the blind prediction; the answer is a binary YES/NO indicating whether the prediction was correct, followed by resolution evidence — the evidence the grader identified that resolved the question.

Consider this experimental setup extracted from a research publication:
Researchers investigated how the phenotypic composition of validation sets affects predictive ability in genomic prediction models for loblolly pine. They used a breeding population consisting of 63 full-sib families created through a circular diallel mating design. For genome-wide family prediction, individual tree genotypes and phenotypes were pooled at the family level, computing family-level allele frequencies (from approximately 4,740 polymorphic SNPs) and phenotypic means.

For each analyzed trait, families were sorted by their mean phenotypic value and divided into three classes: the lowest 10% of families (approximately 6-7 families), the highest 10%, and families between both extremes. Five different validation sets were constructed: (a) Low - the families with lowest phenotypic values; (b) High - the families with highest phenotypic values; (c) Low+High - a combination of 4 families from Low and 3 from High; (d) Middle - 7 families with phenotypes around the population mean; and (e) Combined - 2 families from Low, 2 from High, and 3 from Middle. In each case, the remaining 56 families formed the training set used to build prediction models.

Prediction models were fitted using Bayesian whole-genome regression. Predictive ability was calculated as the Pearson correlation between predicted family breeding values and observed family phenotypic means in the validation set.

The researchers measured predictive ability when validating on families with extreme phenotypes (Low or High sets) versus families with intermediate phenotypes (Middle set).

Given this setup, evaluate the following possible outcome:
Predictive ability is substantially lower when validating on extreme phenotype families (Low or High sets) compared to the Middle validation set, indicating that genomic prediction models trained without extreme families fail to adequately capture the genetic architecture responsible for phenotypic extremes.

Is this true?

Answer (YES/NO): YES